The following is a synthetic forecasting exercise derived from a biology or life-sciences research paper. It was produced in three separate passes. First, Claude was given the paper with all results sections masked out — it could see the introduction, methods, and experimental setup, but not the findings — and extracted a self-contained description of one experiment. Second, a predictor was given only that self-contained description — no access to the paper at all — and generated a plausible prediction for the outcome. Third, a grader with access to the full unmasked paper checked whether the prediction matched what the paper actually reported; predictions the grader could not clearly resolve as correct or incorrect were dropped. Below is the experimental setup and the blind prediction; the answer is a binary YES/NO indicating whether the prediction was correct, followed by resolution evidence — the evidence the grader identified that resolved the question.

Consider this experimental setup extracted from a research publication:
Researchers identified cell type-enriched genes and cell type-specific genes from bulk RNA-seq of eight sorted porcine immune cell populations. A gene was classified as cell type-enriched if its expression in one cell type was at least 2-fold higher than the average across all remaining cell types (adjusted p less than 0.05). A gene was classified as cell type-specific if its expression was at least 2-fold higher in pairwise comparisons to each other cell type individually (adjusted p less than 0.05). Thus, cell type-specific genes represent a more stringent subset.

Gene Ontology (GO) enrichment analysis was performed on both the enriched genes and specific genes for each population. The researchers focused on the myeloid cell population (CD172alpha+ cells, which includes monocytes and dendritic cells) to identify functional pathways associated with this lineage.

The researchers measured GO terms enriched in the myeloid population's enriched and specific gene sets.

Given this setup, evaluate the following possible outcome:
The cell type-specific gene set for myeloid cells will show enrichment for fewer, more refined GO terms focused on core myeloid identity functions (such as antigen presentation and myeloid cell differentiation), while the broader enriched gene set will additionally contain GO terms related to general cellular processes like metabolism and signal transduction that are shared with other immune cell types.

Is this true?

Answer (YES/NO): NO